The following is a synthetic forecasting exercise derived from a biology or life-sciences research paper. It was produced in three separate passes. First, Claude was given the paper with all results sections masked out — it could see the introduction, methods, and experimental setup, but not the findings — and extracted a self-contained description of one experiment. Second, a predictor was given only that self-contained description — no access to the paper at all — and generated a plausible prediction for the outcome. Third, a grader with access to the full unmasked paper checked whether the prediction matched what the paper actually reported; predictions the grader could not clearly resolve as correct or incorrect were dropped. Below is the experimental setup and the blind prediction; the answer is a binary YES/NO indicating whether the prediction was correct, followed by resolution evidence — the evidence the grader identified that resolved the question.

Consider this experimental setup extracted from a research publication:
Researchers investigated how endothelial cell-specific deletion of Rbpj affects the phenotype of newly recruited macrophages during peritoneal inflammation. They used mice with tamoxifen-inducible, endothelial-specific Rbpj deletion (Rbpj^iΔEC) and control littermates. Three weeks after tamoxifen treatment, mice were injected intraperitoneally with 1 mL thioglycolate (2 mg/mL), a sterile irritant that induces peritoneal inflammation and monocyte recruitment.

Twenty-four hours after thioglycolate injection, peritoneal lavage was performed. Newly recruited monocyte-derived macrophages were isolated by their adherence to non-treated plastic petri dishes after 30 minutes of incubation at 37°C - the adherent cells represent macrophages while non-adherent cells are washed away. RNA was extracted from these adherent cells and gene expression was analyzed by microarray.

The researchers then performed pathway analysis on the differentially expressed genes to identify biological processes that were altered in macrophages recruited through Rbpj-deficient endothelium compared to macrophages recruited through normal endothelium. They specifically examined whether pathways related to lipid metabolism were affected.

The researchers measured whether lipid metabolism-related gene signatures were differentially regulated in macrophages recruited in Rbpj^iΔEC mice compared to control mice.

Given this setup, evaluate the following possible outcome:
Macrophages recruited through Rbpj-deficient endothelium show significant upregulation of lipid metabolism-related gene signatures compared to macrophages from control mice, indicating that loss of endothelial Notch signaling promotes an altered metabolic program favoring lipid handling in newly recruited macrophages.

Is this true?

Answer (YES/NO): NO